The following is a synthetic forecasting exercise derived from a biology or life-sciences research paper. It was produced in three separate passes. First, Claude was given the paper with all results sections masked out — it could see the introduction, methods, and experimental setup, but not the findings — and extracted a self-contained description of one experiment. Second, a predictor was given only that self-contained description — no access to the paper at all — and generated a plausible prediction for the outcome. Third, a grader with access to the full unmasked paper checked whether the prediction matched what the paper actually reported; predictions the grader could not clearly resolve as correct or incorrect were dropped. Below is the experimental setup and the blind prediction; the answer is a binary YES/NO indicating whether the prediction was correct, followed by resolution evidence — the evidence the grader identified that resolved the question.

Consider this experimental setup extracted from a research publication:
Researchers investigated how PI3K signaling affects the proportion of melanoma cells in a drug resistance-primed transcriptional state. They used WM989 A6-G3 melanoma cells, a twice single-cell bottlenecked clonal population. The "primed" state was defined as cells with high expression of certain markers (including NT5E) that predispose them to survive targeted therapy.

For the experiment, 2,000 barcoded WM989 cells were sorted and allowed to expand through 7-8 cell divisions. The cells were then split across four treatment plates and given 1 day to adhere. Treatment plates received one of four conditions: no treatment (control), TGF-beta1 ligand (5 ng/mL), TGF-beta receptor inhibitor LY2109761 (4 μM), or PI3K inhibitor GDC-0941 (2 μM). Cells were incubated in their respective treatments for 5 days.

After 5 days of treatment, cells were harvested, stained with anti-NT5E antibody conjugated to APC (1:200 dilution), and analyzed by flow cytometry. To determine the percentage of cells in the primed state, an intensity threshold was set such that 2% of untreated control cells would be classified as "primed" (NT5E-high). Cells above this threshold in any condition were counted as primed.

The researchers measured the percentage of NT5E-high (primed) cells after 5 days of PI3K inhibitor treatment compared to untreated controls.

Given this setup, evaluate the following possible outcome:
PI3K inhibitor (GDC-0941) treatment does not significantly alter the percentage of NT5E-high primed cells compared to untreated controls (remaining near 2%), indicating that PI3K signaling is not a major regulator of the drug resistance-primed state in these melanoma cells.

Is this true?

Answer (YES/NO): NO